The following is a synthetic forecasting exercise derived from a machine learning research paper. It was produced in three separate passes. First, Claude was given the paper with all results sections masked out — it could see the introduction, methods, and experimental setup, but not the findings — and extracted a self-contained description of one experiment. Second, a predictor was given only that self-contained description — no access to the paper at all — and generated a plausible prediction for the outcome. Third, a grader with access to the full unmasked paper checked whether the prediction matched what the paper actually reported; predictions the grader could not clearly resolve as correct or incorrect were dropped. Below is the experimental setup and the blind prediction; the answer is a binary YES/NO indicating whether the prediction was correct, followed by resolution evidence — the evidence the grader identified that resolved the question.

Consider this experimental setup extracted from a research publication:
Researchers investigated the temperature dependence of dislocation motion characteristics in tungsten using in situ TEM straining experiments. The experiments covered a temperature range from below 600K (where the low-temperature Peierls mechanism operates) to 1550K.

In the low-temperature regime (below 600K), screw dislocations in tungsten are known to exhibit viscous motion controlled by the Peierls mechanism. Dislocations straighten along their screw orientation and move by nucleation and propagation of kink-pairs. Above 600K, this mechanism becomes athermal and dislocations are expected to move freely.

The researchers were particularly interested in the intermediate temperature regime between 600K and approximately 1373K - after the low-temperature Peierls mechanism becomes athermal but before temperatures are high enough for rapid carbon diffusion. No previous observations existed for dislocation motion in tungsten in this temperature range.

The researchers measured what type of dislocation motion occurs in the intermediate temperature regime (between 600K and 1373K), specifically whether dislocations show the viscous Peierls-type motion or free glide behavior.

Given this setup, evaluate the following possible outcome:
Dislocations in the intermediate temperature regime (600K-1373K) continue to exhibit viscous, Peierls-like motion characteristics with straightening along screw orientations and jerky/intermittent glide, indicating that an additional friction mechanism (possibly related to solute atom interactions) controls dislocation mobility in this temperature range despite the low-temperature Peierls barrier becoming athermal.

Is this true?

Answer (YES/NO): NO